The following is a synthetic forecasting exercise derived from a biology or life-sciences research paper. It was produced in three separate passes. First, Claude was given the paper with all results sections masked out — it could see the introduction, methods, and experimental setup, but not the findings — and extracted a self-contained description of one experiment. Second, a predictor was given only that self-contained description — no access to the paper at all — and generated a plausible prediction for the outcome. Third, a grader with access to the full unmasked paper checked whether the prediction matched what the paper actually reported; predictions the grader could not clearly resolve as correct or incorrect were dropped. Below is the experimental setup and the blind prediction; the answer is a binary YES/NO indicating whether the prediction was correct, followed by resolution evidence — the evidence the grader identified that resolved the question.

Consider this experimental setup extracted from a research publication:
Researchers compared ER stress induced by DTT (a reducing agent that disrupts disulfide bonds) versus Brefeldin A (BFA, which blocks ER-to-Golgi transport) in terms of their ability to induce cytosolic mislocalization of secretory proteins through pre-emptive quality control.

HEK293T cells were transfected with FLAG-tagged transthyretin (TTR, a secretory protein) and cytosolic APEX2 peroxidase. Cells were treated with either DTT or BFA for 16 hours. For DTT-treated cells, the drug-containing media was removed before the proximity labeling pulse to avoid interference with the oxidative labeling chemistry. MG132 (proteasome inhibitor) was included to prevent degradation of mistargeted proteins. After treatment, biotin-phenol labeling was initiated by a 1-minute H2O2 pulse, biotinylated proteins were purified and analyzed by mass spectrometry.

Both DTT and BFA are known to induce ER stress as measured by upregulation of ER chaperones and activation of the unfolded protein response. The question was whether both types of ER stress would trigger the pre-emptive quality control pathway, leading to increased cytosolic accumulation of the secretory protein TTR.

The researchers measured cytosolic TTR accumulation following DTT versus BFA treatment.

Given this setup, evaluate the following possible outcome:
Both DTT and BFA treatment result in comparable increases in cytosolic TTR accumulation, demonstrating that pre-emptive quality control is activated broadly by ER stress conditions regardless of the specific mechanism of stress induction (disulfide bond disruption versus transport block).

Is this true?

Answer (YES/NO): NO